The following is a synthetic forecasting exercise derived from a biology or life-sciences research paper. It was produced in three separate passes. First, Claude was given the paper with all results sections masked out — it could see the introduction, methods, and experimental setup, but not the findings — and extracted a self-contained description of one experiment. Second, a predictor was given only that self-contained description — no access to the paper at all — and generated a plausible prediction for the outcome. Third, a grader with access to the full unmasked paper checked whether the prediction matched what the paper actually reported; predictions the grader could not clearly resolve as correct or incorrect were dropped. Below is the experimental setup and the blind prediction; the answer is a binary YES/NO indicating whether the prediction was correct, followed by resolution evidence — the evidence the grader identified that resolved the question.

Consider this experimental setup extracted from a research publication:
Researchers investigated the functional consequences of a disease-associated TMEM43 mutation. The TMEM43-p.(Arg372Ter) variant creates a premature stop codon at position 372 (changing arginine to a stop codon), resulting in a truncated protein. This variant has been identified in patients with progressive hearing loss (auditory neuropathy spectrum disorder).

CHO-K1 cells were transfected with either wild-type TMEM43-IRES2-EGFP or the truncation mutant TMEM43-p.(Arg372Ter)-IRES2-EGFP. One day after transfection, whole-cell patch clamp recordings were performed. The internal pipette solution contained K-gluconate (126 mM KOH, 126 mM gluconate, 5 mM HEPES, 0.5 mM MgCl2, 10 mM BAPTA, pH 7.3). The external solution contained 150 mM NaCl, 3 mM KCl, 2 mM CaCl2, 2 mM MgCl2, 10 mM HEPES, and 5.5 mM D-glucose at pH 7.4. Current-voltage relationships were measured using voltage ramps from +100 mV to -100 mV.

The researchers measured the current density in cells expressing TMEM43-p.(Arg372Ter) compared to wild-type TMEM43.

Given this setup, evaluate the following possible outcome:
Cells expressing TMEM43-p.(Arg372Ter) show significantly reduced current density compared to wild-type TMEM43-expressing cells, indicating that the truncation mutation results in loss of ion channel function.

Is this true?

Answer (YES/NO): YES